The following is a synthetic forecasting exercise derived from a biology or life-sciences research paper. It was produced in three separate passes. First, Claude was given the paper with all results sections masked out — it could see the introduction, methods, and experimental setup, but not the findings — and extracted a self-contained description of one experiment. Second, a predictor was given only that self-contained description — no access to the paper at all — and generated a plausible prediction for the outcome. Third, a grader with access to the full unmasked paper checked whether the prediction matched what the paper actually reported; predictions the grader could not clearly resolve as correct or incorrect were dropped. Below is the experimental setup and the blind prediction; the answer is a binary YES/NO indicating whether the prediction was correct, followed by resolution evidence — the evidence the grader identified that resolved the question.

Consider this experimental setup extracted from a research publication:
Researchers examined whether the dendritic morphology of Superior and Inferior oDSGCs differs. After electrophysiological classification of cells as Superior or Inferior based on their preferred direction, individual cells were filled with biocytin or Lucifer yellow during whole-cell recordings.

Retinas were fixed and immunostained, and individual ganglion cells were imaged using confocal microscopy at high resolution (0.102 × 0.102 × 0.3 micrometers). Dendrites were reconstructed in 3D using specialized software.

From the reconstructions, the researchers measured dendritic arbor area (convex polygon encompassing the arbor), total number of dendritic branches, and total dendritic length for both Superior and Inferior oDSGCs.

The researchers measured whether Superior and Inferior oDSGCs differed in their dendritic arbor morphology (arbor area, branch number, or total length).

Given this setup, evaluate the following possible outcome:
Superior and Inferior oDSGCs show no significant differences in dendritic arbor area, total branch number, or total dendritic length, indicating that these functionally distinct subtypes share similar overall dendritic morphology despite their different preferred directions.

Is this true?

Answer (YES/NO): NO